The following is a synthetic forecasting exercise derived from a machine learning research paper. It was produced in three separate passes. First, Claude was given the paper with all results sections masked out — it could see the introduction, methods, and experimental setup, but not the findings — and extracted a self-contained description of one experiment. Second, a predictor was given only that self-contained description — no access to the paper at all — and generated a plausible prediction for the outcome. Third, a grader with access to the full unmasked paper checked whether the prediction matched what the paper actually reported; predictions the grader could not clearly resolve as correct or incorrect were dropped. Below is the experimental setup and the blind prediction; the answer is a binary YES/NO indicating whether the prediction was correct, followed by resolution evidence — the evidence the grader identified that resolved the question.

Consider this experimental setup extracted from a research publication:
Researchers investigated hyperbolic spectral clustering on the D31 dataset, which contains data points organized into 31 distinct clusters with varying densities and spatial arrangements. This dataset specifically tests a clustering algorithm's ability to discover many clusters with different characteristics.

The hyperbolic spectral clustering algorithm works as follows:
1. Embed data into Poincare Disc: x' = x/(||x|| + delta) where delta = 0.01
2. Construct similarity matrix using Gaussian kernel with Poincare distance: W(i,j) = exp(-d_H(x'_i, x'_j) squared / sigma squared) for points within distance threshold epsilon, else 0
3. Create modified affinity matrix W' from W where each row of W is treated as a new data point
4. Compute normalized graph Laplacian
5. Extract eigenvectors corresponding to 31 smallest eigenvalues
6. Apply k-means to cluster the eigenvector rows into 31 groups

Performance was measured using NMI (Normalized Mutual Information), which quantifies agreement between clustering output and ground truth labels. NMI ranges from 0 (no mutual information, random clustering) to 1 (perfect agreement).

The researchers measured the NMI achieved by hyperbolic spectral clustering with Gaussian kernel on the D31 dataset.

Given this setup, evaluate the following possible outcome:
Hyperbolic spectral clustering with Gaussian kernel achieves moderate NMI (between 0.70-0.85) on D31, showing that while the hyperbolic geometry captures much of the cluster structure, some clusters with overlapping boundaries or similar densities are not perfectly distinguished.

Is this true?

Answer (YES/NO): NO